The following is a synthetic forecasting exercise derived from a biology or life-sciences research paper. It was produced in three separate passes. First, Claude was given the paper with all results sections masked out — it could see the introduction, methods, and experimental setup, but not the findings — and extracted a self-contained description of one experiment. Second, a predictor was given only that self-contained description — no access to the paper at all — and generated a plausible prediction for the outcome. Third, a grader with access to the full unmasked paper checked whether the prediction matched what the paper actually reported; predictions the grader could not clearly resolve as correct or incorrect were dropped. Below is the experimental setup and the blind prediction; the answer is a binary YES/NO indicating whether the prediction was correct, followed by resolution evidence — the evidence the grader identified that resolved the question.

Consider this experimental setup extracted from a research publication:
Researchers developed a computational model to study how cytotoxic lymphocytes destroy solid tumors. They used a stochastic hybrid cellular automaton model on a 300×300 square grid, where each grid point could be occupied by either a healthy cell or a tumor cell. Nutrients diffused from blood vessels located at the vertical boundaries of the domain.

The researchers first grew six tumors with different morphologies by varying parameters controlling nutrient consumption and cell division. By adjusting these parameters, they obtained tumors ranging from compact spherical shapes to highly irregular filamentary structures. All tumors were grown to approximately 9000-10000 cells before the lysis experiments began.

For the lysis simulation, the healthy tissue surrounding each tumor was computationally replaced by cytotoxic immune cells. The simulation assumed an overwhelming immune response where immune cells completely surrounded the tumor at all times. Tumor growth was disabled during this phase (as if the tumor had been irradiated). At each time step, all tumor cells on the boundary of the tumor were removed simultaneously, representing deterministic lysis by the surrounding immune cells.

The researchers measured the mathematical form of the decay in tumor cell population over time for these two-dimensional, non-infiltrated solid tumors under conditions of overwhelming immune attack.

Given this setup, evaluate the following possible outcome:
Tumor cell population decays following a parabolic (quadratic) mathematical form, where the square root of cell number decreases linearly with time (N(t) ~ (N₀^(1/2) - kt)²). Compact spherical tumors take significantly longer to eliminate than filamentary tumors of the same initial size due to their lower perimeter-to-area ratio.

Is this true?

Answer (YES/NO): YES